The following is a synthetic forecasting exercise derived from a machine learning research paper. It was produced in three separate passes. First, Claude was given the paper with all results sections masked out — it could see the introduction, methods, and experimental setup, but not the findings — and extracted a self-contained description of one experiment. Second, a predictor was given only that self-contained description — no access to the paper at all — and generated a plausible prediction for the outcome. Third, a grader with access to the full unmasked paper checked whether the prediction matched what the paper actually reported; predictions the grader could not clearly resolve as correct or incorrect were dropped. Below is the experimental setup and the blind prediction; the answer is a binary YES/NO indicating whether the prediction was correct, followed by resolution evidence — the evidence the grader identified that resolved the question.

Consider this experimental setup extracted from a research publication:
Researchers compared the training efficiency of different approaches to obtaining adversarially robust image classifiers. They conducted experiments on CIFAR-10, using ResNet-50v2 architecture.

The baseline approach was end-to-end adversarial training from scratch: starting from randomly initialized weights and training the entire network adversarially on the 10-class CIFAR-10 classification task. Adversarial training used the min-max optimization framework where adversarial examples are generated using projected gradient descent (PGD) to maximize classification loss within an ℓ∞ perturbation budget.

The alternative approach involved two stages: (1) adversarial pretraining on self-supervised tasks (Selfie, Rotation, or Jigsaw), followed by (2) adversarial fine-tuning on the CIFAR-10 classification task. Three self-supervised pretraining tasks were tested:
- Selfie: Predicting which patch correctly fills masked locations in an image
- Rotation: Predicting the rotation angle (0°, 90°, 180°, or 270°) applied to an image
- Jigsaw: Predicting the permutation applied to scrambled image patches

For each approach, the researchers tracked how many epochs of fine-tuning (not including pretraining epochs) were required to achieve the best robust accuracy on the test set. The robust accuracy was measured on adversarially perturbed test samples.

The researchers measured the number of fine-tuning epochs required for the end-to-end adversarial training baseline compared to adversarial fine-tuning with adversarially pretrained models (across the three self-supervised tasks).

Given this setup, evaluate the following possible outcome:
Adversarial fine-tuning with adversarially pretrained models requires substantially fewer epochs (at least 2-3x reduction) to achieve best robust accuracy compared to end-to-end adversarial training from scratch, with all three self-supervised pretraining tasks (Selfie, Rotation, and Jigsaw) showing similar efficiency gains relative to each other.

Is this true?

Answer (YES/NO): NO